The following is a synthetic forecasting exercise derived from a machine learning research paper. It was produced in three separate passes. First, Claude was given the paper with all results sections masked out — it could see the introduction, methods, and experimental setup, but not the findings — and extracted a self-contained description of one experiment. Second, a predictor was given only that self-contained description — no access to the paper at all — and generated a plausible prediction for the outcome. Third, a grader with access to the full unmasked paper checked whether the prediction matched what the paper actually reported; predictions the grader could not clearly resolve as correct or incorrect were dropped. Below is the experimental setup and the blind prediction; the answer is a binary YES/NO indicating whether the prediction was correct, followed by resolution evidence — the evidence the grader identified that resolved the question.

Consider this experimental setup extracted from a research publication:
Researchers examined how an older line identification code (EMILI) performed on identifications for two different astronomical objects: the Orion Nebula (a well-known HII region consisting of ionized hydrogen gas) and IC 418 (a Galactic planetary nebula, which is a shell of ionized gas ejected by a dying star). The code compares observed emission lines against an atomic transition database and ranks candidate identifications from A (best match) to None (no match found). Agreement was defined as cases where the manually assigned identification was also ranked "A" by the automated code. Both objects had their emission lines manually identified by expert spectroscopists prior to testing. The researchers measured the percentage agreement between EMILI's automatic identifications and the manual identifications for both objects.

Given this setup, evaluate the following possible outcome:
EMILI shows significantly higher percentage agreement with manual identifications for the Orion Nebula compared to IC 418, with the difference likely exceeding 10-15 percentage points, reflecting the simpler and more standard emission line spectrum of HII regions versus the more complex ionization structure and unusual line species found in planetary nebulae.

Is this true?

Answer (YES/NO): NO